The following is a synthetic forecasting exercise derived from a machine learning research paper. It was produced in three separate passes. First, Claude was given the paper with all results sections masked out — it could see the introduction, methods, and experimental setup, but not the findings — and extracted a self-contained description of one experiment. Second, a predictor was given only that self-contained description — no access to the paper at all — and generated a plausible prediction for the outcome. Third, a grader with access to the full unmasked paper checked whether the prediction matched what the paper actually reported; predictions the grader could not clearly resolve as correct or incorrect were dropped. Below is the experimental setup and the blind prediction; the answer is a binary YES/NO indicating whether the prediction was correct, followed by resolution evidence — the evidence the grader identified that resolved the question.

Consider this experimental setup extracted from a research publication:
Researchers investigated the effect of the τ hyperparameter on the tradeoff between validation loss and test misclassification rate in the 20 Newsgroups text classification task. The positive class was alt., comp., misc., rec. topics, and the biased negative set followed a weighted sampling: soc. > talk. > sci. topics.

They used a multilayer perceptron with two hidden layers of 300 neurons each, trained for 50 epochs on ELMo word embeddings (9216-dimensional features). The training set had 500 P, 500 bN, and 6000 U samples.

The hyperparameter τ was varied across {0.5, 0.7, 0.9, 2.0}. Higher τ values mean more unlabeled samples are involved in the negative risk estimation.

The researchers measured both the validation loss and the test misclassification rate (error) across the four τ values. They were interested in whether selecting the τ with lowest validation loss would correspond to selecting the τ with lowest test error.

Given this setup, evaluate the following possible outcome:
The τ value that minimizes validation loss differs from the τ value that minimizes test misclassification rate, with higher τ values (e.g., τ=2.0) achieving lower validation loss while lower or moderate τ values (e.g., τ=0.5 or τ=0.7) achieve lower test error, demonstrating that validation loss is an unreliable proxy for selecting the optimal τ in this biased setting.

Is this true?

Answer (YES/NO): NO